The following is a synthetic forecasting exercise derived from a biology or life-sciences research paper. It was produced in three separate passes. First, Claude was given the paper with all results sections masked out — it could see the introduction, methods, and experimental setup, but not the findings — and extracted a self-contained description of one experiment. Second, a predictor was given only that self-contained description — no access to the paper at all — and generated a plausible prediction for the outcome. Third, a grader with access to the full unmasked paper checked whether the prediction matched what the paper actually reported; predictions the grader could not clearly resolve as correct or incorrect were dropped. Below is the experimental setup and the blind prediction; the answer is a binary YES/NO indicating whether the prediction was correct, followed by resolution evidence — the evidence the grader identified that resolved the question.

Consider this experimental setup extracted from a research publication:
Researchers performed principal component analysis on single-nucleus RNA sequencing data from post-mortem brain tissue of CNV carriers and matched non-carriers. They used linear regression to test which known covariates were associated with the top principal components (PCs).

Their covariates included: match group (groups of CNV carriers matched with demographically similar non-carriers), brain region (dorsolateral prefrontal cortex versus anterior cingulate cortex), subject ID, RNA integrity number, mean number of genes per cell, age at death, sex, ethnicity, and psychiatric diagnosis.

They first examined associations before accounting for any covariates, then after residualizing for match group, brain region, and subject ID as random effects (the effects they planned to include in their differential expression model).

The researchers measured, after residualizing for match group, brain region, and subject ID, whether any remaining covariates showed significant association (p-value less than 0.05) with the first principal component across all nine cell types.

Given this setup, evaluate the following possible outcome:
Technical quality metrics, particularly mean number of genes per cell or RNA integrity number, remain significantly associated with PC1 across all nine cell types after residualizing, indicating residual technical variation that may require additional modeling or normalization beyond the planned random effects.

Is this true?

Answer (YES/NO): NO